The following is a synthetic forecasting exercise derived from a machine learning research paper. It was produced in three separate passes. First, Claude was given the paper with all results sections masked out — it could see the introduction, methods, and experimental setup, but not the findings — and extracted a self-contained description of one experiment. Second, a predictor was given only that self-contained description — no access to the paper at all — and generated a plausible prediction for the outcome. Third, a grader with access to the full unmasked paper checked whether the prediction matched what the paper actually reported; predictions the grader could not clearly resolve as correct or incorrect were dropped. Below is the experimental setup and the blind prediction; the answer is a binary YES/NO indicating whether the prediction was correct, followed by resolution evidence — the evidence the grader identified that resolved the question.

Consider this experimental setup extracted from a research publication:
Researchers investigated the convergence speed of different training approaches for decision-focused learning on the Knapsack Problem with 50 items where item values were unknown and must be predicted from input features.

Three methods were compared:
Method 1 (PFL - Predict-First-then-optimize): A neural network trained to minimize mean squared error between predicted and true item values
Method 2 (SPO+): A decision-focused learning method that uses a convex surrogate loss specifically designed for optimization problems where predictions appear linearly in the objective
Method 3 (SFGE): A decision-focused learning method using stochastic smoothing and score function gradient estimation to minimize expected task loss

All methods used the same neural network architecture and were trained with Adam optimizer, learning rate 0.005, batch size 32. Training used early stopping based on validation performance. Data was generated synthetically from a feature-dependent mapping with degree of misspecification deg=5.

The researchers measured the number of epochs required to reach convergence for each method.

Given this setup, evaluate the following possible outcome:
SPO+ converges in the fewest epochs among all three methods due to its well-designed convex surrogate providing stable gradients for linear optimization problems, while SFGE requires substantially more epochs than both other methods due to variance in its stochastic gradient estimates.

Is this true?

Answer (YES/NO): NO